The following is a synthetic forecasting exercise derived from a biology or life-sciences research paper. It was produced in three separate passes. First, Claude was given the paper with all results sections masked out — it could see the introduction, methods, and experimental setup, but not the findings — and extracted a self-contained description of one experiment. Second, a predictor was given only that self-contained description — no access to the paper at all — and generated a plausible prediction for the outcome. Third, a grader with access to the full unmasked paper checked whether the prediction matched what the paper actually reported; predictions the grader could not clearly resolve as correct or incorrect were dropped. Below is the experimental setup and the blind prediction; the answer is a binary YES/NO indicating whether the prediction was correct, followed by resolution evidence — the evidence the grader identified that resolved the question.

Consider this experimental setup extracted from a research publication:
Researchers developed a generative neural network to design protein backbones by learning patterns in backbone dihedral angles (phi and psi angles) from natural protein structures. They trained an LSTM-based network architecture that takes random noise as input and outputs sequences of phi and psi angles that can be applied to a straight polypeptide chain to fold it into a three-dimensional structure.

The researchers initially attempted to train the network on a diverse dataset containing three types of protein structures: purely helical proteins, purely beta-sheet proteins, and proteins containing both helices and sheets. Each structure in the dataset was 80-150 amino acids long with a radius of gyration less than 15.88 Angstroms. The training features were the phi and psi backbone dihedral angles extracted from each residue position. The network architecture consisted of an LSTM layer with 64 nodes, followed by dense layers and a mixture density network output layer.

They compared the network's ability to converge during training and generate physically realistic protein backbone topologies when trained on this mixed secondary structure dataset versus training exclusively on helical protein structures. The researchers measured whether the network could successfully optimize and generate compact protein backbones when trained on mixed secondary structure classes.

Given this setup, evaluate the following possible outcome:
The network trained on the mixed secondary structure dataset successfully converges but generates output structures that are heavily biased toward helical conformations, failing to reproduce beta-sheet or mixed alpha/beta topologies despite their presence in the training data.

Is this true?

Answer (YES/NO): NO